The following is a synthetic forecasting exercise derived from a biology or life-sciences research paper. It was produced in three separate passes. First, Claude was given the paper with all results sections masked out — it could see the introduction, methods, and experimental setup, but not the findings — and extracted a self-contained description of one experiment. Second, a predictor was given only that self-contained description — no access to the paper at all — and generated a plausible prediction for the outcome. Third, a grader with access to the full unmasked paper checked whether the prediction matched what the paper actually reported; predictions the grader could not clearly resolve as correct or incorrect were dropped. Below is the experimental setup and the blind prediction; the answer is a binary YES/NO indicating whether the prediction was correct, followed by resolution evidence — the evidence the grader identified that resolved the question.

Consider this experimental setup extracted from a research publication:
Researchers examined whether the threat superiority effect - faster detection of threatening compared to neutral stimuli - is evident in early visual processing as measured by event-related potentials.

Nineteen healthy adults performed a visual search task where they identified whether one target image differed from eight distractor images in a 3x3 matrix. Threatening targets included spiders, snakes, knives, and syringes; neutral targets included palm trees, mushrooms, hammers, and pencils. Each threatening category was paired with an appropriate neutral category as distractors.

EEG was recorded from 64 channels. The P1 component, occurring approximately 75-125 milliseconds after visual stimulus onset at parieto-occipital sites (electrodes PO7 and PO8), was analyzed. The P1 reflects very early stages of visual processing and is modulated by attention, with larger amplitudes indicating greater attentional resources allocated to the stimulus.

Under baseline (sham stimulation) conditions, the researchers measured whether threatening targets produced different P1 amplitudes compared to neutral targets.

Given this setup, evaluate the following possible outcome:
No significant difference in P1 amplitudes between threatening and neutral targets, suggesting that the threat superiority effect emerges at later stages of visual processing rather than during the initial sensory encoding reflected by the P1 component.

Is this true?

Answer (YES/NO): NO